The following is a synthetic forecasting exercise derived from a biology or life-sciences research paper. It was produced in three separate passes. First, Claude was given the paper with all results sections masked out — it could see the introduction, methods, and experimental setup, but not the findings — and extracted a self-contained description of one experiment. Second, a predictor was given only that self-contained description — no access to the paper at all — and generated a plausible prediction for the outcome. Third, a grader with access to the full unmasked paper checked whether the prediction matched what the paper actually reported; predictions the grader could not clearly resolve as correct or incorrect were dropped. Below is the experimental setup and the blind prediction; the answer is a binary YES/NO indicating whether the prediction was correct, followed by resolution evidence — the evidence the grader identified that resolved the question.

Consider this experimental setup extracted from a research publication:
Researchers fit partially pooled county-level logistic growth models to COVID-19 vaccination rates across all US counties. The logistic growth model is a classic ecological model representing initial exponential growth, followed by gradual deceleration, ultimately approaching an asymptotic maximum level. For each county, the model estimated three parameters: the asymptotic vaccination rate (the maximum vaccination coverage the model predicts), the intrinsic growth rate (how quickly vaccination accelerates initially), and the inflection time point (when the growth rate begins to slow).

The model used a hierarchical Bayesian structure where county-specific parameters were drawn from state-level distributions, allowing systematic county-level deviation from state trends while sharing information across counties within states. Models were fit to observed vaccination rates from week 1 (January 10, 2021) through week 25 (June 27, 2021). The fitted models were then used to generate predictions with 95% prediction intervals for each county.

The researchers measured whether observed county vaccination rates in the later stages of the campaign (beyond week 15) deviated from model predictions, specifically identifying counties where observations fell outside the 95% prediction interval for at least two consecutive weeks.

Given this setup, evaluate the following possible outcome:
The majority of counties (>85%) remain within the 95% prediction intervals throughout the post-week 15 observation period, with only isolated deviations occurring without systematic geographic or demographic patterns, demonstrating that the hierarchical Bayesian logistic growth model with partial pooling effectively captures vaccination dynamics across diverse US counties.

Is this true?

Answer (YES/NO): NO